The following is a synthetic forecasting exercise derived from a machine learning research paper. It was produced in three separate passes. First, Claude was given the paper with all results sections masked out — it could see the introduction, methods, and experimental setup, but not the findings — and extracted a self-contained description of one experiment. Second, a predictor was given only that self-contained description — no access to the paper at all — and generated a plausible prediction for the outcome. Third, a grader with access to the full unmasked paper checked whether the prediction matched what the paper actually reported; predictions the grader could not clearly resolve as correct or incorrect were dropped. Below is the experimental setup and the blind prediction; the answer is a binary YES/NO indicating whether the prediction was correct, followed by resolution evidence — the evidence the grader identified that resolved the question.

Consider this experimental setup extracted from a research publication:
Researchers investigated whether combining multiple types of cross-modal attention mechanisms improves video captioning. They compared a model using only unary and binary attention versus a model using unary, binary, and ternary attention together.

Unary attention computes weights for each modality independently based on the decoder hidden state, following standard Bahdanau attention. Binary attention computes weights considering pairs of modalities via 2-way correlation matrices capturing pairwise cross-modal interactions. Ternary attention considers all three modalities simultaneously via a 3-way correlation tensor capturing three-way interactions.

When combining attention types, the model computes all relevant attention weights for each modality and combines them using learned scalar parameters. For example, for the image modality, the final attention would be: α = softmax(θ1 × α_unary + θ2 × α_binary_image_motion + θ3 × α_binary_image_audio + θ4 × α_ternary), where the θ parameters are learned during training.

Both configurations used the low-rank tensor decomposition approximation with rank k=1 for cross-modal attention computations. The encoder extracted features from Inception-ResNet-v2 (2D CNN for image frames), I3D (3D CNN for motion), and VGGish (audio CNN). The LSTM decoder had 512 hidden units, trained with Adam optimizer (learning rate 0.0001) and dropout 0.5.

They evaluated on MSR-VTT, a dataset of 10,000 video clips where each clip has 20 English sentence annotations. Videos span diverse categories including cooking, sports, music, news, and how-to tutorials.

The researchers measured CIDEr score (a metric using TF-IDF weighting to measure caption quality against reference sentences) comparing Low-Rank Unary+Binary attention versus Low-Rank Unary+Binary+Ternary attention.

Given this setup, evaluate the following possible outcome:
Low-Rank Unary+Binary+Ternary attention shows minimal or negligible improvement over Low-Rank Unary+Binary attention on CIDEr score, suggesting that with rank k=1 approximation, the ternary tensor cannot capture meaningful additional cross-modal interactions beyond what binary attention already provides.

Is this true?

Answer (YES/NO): NO